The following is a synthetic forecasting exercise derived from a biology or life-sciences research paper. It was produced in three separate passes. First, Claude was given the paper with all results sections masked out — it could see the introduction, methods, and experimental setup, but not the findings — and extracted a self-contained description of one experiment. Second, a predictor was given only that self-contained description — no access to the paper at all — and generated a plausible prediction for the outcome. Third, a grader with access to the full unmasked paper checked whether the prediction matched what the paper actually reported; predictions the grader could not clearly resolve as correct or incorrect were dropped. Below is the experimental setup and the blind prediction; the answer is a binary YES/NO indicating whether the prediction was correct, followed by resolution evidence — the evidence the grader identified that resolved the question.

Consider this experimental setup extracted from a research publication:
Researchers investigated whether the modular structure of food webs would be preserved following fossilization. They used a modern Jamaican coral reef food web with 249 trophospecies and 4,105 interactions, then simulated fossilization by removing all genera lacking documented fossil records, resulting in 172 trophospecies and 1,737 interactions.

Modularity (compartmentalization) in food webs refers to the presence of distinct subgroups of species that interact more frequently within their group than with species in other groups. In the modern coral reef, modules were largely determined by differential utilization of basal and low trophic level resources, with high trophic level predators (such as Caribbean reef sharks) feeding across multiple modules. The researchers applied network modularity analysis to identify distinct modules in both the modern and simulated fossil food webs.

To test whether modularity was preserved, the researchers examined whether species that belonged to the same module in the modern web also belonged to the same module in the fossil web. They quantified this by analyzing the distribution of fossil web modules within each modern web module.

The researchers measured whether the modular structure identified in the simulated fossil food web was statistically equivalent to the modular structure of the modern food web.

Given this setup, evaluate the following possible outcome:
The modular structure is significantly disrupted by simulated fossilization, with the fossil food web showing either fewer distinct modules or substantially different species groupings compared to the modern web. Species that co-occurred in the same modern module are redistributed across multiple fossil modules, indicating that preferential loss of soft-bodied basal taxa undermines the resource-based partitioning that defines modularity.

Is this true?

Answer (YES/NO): NO